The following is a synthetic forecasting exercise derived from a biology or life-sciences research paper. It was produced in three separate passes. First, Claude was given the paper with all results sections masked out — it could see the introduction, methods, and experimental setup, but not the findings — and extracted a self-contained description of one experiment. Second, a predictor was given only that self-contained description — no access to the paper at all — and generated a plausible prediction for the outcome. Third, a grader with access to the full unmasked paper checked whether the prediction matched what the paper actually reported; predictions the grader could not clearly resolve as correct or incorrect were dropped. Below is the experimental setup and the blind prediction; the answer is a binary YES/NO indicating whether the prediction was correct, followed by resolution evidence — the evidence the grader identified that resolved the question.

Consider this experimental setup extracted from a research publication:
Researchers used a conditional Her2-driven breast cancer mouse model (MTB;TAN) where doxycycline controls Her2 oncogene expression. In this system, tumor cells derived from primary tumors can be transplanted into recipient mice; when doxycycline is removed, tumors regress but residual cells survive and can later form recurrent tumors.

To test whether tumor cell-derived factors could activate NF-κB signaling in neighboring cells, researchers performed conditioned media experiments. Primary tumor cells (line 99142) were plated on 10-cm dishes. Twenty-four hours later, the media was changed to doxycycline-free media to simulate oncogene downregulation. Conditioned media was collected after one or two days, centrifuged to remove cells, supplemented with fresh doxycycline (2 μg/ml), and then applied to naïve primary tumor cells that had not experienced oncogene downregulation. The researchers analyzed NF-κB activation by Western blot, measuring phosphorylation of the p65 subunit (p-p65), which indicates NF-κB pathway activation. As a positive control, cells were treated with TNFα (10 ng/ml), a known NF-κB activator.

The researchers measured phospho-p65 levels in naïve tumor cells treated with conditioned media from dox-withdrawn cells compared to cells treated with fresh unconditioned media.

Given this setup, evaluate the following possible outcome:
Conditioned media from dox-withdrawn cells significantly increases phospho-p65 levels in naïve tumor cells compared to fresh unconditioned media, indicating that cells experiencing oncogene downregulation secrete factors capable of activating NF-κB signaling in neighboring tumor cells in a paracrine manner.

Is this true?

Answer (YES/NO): YES